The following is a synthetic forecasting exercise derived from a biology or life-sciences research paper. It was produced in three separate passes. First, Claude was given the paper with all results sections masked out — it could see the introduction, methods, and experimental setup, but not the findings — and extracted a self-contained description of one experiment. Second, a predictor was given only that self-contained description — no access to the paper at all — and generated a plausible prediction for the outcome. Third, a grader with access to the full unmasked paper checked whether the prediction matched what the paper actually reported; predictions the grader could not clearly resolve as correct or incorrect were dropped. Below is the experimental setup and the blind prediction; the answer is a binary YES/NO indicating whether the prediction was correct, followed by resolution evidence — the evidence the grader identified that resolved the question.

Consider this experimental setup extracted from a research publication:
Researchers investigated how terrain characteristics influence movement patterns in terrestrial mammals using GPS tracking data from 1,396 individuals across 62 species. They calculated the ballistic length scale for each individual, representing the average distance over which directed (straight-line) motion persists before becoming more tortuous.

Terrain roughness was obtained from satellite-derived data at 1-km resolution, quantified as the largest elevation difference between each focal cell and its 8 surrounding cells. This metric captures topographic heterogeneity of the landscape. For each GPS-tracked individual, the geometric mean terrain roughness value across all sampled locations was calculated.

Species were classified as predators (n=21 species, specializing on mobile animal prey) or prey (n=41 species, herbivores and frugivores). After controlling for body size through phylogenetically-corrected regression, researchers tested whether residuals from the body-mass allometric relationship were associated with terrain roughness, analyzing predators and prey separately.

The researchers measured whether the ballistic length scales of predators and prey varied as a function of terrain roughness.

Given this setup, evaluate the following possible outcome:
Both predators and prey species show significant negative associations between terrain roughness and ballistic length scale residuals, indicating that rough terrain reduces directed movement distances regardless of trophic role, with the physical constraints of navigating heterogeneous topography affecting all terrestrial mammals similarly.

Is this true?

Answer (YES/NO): NO